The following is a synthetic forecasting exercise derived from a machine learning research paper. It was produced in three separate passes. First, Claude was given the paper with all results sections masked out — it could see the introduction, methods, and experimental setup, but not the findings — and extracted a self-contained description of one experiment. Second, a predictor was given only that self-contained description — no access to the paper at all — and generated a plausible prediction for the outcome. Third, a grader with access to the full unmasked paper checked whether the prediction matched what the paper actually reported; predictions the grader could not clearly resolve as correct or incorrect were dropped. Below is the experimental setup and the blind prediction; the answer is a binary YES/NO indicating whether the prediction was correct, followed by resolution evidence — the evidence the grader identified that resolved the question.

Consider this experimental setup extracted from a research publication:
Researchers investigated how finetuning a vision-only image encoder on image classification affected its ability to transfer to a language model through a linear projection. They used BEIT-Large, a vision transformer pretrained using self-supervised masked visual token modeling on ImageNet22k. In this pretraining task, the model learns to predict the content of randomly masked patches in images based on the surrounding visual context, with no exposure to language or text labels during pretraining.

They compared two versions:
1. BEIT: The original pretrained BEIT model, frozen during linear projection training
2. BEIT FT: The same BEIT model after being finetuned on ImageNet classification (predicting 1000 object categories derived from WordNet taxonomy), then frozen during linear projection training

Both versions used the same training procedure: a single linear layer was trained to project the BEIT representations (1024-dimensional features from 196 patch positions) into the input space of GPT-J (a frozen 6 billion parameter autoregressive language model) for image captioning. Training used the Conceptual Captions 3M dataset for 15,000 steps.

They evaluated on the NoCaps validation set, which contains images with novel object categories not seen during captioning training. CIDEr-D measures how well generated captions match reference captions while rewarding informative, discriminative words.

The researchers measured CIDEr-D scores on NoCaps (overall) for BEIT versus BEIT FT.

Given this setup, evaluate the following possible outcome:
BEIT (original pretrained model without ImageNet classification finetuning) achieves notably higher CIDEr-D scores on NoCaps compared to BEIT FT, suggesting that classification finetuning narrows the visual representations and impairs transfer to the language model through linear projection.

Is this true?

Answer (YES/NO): NO